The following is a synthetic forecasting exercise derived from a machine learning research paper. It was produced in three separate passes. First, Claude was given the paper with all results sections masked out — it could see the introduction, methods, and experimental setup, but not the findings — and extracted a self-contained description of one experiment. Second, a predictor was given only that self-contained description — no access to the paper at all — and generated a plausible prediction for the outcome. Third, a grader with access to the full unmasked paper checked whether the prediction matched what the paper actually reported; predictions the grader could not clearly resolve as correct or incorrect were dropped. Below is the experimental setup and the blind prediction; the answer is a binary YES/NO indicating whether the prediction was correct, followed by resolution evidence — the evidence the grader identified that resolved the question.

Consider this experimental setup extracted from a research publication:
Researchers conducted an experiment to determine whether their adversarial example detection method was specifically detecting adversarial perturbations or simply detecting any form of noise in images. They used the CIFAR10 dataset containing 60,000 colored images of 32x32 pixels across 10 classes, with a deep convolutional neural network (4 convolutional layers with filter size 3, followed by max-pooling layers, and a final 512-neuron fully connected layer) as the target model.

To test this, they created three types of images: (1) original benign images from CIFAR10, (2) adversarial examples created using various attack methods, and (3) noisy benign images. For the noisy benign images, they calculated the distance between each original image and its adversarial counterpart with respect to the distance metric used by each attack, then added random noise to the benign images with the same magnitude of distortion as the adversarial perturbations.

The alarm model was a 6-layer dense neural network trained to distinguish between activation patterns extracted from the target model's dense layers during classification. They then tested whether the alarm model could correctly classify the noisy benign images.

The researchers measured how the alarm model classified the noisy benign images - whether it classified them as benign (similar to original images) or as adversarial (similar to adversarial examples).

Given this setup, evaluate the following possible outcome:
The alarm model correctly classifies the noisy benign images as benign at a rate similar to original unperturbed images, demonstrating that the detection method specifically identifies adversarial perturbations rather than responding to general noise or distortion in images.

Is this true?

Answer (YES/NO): YES